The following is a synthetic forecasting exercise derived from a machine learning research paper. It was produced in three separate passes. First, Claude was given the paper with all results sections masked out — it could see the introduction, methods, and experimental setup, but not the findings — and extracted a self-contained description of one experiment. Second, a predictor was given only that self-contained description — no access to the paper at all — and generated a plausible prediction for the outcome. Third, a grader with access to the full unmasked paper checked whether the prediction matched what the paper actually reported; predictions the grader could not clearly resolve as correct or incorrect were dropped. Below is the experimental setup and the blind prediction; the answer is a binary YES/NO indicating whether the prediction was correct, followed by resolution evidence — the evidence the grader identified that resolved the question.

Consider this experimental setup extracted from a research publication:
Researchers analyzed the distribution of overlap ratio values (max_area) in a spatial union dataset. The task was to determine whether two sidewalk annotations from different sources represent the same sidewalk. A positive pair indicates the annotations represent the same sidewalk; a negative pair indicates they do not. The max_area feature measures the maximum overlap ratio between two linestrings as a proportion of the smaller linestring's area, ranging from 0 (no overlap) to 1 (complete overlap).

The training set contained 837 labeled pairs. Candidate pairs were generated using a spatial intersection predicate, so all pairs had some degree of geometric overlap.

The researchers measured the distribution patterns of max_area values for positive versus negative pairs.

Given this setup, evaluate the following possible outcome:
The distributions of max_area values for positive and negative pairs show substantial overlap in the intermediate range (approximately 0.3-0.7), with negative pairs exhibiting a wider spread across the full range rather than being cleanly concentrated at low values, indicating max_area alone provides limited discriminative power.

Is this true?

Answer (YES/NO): NO